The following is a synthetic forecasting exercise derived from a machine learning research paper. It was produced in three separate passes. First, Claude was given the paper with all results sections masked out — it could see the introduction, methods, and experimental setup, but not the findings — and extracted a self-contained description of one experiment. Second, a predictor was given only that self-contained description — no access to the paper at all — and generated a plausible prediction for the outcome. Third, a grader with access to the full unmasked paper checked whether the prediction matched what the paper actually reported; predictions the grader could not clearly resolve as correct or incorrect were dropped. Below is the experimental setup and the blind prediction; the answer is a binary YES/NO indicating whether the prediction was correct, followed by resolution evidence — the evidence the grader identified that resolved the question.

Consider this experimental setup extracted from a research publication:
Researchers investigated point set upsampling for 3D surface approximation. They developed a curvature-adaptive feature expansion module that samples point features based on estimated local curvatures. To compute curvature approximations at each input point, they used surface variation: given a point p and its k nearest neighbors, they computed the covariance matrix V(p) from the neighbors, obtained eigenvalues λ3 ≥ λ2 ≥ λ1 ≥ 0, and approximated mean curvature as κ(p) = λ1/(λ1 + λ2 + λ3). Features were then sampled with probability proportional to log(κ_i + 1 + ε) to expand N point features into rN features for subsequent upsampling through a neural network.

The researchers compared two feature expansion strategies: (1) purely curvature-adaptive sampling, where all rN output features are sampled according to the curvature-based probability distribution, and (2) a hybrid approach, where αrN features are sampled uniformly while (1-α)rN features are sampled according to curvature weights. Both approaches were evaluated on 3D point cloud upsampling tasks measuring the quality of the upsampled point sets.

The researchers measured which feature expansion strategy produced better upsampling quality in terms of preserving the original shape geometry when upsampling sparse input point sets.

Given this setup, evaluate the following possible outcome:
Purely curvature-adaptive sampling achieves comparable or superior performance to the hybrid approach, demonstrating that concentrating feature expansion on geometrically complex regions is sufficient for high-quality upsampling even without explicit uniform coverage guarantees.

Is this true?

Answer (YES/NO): NO